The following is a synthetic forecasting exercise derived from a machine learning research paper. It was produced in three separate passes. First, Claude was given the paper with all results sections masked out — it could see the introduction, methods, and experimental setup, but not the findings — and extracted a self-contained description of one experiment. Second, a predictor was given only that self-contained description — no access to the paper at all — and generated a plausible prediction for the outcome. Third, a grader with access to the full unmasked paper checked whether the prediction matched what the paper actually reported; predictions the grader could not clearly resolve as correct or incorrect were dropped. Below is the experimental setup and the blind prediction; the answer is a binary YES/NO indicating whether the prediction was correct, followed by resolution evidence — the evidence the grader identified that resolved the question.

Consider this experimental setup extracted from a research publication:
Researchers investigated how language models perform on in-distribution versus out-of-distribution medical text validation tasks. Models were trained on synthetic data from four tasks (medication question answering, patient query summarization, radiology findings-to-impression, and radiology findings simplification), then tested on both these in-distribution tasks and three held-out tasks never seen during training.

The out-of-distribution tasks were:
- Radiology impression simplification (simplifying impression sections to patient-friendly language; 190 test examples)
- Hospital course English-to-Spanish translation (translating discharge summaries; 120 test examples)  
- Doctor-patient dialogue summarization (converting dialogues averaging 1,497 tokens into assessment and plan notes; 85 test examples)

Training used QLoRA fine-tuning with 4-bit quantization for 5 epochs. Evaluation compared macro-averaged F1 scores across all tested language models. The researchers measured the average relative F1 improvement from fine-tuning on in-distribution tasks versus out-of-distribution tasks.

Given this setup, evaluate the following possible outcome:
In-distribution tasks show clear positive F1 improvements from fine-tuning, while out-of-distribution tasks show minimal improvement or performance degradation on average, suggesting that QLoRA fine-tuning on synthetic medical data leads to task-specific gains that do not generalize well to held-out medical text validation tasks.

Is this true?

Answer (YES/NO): NO